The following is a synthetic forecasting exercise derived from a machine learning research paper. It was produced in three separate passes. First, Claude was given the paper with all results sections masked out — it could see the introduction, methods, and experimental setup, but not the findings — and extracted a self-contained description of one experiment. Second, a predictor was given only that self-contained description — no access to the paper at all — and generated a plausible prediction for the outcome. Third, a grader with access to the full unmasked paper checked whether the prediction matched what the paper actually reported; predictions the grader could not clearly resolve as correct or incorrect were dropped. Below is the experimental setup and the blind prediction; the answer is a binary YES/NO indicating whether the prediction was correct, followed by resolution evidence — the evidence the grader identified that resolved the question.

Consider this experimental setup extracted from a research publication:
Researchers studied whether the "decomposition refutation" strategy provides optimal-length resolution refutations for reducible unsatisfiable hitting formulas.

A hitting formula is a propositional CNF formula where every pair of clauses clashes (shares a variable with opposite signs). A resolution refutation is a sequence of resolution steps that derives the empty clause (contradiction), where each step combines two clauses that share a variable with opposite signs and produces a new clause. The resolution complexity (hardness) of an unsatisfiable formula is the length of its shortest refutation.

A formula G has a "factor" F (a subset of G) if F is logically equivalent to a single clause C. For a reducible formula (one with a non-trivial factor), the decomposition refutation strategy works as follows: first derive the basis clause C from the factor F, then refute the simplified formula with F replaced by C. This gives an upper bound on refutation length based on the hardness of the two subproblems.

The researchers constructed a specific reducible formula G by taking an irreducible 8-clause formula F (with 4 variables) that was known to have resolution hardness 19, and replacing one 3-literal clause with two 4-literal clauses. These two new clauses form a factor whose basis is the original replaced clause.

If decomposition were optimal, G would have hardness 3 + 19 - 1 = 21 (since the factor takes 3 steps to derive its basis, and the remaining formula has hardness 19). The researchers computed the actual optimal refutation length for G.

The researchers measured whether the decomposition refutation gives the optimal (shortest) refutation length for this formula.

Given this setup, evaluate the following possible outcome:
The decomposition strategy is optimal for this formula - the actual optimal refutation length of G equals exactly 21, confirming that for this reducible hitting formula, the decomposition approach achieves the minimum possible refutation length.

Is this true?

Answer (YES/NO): NO